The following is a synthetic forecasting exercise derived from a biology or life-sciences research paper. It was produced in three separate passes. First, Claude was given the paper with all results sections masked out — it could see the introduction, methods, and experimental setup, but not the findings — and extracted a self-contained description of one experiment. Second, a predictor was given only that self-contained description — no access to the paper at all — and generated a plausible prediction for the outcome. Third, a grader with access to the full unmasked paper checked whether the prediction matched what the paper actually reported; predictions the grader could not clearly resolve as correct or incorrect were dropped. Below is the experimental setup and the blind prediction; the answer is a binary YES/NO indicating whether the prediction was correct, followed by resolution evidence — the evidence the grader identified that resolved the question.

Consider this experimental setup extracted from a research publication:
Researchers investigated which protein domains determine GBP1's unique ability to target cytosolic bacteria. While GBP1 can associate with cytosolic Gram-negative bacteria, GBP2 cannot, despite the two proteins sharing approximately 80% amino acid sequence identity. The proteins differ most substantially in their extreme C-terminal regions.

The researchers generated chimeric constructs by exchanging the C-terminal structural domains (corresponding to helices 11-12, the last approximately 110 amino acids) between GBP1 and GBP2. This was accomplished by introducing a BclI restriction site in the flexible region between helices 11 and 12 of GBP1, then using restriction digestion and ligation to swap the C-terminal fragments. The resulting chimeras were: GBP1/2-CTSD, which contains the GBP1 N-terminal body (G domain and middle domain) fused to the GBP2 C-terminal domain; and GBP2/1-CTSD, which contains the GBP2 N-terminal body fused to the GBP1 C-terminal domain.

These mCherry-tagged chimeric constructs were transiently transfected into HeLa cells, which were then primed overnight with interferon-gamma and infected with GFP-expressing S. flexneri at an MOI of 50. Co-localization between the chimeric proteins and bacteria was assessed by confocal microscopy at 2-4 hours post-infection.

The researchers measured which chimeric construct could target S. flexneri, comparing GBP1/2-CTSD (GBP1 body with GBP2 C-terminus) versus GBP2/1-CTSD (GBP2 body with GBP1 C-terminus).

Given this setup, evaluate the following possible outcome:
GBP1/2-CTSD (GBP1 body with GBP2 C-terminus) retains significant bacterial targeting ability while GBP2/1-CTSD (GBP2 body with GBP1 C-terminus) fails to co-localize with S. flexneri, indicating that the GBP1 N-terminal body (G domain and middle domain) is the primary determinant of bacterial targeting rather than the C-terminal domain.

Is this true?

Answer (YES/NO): NO